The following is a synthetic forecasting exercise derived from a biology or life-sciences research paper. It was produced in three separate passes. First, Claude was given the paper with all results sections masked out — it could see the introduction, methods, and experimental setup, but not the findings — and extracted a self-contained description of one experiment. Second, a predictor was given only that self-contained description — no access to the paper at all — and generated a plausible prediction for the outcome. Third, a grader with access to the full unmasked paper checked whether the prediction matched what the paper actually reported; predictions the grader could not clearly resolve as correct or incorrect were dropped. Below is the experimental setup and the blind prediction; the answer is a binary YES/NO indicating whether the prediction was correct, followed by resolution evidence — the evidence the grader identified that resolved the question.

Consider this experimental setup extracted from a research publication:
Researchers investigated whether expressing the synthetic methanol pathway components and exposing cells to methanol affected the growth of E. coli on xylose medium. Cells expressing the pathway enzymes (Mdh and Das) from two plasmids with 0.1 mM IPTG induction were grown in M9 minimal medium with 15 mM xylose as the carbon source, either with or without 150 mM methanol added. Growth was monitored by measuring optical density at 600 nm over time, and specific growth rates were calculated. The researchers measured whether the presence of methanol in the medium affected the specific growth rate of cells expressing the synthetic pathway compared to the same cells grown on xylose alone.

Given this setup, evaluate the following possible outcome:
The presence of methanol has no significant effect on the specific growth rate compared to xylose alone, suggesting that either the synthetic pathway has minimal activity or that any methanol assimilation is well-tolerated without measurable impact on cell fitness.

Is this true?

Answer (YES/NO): NO